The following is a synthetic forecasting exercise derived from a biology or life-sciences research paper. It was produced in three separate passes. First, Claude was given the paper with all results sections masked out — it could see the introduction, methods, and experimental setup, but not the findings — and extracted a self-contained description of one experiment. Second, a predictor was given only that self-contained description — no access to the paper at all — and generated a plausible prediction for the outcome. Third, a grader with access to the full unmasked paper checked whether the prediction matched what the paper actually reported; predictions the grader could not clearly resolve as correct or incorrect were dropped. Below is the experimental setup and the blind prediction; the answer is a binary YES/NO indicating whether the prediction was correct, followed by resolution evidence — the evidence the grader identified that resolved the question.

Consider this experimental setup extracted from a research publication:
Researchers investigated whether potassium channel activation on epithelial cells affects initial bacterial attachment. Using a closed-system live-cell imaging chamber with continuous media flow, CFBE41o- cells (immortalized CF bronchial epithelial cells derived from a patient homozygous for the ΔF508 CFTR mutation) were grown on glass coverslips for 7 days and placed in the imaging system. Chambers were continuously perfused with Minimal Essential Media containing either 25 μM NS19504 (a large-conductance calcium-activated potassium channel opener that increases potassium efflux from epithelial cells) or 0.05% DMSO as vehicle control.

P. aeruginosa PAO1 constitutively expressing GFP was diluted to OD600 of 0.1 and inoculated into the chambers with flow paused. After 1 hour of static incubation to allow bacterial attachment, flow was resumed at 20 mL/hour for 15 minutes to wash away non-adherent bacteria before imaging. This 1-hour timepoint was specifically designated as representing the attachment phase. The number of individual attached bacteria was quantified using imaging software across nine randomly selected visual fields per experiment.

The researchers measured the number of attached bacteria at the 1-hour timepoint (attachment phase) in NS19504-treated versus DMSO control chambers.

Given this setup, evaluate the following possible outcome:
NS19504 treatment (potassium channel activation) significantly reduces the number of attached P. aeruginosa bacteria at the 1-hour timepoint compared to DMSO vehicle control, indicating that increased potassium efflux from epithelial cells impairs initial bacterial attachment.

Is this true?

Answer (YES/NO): NO